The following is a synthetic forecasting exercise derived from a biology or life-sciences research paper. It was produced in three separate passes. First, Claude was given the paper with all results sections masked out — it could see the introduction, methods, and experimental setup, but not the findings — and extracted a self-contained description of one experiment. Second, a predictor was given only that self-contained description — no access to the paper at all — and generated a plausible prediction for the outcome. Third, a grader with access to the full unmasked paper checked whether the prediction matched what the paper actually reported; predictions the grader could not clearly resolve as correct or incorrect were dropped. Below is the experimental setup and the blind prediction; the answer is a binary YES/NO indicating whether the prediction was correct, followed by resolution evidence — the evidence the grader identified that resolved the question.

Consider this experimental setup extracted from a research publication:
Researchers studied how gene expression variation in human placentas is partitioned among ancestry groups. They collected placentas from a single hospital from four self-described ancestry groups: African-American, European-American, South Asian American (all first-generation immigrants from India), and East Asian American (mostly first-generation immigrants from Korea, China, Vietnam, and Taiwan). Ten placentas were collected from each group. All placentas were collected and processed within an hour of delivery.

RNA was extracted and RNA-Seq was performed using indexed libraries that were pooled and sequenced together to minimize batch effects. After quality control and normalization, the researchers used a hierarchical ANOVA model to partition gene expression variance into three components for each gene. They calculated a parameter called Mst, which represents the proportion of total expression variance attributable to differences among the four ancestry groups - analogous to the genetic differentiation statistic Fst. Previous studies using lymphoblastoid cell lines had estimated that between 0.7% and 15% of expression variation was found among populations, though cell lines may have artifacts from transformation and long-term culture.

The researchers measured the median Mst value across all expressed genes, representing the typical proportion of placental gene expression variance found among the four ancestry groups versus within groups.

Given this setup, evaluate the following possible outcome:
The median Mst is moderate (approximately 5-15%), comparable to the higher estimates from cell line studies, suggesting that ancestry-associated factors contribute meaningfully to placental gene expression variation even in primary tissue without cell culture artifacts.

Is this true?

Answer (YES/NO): NO